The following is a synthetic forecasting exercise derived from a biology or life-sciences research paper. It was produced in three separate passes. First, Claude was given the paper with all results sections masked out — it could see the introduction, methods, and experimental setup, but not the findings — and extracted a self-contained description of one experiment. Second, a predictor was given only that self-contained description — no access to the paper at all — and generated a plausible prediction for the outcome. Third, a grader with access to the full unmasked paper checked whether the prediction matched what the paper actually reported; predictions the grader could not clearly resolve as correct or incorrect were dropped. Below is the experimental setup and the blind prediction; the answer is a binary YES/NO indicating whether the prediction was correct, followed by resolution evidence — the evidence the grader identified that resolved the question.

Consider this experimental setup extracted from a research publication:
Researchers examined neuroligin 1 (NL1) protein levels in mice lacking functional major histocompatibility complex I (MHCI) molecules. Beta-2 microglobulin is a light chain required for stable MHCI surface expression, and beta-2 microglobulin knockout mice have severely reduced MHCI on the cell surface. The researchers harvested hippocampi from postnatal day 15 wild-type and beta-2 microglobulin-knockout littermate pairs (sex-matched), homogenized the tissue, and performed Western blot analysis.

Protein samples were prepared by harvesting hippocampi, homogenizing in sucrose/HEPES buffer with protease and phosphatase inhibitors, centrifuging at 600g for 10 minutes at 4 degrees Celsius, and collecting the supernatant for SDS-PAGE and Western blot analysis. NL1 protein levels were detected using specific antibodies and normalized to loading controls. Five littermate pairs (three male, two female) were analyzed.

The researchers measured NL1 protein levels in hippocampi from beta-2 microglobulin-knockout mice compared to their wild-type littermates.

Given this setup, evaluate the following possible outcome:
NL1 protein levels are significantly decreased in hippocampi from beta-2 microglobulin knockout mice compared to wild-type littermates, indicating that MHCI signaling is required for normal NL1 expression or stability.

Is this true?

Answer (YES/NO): NO